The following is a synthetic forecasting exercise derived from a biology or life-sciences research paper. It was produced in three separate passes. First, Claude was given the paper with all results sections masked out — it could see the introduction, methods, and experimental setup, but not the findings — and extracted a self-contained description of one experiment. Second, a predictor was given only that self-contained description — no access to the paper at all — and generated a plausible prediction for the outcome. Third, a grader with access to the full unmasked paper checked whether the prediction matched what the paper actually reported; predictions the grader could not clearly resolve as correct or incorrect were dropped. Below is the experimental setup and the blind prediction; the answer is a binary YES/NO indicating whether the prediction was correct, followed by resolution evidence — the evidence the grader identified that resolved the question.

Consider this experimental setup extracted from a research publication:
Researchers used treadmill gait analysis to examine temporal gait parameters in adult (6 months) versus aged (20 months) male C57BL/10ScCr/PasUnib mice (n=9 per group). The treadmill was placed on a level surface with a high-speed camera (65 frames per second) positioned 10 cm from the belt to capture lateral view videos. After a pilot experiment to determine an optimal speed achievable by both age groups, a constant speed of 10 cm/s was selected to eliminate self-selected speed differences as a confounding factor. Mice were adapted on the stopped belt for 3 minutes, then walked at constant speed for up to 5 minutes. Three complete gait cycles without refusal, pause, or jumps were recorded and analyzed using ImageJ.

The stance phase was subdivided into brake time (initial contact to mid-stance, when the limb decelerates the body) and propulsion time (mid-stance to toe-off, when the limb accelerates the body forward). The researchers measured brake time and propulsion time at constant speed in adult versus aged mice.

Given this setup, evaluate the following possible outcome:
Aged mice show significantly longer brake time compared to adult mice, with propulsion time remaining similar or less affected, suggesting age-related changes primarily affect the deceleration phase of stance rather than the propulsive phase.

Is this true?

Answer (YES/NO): NO